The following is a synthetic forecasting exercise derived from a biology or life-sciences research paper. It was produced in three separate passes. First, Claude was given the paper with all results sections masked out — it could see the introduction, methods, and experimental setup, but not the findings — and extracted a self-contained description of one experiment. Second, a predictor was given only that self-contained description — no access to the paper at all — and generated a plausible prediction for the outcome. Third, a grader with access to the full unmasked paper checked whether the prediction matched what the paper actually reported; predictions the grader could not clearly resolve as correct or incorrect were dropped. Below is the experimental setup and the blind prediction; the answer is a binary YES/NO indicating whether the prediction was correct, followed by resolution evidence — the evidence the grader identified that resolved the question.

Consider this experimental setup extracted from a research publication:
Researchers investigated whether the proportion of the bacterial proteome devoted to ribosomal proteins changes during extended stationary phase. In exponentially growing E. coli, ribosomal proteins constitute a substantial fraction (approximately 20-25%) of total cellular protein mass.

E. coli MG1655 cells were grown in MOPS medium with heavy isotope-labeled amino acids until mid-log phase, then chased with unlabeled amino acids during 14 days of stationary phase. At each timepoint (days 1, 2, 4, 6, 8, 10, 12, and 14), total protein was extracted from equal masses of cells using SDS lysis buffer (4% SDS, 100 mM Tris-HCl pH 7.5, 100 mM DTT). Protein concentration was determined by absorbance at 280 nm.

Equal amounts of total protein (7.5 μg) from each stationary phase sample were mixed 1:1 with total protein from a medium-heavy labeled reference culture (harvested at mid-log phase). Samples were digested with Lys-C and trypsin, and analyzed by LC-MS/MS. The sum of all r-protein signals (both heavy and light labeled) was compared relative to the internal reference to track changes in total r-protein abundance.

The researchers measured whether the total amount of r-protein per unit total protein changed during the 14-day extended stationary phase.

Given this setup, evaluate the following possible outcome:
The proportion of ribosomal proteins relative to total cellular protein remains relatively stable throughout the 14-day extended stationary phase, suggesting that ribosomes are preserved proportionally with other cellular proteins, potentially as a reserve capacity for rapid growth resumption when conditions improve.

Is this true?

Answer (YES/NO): NO